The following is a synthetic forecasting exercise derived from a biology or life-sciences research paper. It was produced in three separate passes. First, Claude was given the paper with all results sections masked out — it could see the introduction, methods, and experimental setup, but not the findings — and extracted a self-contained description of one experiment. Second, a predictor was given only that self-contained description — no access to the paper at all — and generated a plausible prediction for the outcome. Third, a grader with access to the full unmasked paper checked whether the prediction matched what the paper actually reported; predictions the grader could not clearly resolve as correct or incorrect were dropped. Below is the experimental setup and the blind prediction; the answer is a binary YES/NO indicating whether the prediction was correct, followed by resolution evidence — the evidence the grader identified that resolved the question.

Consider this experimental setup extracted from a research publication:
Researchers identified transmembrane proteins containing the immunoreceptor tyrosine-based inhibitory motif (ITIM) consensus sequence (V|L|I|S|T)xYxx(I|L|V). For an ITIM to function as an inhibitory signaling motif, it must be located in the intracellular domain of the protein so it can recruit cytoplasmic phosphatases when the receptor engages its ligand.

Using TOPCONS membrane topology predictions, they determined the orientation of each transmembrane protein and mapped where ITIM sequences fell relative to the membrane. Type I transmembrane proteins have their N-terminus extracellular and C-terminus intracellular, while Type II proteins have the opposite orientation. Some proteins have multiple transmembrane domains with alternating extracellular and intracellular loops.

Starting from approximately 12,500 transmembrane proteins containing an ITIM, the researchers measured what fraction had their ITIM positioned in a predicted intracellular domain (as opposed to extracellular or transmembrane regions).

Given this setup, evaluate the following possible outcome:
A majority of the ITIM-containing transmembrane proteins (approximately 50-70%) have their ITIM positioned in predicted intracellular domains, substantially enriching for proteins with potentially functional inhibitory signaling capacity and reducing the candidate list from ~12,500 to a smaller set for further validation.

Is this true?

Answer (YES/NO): NO